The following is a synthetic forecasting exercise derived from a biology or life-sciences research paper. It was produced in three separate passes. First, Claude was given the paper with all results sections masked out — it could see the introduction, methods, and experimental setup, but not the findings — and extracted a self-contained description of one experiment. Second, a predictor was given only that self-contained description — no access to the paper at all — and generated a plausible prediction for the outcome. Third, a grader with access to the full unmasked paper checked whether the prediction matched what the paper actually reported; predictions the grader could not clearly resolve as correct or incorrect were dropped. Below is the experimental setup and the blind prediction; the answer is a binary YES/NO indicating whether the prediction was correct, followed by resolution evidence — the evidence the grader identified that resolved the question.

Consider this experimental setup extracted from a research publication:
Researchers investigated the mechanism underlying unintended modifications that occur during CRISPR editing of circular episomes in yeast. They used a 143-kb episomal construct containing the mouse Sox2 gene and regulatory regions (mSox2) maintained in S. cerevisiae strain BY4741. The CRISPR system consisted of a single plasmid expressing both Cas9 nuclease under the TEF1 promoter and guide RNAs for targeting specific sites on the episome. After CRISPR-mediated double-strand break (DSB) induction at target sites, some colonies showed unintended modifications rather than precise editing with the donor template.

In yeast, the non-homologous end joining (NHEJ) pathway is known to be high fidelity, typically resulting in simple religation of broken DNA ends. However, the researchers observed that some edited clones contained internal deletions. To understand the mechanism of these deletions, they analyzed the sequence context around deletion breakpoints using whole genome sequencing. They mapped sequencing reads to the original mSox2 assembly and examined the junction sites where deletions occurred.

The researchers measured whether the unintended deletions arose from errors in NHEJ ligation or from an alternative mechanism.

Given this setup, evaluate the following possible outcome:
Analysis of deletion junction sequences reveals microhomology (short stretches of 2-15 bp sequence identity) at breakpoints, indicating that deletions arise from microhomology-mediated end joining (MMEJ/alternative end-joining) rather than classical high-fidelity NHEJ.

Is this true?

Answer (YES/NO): YES